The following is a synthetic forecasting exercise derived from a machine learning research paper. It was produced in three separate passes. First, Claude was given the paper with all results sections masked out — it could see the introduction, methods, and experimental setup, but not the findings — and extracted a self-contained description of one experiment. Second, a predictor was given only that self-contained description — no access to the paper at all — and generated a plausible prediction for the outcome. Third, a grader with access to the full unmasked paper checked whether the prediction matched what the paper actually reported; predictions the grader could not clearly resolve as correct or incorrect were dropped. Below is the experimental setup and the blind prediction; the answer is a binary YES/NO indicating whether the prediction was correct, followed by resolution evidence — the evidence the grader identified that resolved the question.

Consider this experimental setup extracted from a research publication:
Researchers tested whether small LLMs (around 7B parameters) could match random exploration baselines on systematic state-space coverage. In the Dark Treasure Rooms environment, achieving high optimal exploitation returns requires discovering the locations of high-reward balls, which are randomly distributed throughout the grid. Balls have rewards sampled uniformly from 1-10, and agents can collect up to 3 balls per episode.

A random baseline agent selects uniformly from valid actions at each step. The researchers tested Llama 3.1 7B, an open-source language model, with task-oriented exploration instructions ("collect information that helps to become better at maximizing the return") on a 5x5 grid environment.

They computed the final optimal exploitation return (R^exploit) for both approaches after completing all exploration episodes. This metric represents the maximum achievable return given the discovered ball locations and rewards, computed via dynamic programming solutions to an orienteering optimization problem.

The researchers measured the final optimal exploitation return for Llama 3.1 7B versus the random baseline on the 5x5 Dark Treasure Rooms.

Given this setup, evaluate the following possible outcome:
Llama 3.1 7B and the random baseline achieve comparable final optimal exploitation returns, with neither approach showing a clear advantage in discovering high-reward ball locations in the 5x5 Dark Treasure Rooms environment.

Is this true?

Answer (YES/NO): NO